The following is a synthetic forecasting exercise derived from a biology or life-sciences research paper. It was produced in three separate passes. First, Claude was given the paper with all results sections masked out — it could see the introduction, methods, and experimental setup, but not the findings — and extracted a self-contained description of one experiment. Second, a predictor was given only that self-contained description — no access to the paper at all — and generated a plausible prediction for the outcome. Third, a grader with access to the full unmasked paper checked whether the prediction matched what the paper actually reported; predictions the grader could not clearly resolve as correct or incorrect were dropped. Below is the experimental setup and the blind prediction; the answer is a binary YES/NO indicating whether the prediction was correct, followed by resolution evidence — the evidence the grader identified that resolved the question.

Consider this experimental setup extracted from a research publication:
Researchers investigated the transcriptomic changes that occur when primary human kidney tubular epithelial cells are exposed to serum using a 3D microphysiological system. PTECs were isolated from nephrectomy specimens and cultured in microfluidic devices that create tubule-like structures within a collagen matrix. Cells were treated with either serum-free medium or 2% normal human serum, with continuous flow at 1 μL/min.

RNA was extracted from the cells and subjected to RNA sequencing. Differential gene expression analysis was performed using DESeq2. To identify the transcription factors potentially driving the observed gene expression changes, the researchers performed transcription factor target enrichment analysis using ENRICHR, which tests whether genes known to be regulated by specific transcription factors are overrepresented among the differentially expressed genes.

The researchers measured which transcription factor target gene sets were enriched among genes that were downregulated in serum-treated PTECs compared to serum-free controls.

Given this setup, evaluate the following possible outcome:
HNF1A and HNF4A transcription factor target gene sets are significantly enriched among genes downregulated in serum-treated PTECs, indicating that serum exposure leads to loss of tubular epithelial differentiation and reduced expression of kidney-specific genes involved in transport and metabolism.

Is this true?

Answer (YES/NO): NO